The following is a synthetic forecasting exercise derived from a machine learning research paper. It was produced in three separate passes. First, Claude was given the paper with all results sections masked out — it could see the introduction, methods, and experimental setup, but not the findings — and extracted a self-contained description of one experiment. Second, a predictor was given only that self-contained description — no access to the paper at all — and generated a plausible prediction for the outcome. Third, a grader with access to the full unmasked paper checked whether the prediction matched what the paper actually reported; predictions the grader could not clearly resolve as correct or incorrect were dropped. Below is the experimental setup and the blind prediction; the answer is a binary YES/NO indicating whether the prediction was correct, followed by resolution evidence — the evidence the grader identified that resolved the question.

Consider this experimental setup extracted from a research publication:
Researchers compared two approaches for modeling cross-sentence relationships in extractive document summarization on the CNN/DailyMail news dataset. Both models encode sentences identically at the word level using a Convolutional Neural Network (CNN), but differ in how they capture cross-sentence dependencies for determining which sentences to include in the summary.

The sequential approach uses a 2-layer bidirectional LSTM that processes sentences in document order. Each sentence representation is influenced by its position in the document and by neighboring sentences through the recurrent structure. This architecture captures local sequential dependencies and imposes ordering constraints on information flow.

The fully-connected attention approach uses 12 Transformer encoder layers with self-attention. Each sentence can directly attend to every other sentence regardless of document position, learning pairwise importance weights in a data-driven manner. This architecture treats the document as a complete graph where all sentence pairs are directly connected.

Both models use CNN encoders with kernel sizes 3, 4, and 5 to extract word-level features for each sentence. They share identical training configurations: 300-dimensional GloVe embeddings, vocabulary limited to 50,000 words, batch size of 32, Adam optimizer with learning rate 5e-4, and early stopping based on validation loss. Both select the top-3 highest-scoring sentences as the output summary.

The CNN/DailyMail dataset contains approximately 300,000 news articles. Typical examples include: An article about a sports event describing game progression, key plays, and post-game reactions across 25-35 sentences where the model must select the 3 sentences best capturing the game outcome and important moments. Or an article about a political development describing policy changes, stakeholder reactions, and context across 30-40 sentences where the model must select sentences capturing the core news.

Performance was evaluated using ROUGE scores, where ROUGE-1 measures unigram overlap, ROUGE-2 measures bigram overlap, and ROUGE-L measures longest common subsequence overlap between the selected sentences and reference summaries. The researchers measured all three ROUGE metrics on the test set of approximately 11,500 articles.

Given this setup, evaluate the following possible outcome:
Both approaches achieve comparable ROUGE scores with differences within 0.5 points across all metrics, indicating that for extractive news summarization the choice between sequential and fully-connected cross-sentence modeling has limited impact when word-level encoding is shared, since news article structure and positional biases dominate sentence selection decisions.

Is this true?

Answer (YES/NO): YES